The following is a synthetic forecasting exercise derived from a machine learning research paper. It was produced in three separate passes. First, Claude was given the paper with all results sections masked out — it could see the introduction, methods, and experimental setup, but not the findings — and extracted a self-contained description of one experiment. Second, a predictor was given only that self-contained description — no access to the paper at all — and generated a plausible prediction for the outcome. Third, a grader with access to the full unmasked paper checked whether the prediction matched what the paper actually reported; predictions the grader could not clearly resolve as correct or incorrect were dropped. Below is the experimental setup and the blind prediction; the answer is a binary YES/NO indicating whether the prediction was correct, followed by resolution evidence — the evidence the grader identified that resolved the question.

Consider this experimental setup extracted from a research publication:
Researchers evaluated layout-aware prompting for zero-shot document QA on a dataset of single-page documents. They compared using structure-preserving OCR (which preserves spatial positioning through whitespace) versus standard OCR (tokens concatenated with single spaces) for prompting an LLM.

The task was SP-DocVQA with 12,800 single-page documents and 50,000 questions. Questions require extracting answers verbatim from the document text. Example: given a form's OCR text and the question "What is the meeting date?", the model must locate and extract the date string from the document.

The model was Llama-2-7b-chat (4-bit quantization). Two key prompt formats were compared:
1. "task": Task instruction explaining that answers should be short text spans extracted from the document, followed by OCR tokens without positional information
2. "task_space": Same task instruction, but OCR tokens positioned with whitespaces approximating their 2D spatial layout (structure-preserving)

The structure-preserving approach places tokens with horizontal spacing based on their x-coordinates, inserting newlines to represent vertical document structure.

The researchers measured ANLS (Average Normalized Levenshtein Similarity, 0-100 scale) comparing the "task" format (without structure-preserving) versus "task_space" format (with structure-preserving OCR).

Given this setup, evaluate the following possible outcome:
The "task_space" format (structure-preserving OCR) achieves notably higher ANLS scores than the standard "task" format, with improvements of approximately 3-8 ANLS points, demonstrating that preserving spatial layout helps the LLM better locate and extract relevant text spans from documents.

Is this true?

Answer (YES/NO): YES